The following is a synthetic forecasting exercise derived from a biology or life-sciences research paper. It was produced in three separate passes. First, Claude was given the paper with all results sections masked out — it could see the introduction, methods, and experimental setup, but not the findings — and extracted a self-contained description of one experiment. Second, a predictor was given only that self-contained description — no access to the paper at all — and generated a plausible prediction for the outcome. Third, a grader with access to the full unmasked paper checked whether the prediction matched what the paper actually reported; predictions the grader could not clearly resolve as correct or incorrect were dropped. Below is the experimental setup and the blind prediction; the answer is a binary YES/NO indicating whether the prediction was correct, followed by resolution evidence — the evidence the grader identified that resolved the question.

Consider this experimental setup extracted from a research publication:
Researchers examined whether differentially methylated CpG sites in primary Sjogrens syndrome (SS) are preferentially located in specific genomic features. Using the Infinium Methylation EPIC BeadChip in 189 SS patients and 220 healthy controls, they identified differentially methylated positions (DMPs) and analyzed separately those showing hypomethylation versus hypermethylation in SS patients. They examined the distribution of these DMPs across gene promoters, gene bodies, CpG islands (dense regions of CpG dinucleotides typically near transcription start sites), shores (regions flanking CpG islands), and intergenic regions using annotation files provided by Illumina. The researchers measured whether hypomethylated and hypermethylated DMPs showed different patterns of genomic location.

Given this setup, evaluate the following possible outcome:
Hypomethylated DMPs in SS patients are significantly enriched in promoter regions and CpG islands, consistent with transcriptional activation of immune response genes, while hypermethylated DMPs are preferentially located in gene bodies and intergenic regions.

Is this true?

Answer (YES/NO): NO